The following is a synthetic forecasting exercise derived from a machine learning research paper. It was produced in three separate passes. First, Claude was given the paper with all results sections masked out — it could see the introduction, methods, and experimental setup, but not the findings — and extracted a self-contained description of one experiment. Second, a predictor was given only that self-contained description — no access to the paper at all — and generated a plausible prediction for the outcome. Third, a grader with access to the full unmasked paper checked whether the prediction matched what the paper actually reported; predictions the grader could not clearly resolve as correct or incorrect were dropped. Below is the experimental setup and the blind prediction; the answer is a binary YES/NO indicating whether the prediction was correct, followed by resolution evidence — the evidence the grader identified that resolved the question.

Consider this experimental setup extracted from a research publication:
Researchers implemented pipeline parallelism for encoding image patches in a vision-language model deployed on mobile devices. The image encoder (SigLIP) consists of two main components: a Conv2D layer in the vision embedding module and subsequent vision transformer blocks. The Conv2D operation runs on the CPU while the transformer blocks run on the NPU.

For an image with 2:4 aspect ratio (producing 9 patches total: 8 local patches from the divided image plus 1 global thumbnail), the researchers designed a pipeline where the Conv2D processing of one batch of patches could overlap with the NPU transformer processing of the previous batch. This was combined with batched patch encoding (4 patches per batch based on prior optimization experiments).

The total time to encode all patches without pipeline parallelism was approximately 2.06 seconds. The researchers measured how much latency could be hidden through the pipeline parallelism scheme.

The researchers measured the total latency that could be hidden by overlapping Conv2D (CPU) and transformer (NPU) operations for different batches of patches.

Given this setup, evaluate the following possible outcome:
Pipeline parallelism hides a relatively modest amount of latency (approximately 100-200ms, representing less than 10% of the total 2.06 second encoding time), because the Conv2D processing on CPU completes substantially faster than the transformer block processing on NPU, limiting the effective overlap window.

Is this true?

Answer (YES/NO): YES